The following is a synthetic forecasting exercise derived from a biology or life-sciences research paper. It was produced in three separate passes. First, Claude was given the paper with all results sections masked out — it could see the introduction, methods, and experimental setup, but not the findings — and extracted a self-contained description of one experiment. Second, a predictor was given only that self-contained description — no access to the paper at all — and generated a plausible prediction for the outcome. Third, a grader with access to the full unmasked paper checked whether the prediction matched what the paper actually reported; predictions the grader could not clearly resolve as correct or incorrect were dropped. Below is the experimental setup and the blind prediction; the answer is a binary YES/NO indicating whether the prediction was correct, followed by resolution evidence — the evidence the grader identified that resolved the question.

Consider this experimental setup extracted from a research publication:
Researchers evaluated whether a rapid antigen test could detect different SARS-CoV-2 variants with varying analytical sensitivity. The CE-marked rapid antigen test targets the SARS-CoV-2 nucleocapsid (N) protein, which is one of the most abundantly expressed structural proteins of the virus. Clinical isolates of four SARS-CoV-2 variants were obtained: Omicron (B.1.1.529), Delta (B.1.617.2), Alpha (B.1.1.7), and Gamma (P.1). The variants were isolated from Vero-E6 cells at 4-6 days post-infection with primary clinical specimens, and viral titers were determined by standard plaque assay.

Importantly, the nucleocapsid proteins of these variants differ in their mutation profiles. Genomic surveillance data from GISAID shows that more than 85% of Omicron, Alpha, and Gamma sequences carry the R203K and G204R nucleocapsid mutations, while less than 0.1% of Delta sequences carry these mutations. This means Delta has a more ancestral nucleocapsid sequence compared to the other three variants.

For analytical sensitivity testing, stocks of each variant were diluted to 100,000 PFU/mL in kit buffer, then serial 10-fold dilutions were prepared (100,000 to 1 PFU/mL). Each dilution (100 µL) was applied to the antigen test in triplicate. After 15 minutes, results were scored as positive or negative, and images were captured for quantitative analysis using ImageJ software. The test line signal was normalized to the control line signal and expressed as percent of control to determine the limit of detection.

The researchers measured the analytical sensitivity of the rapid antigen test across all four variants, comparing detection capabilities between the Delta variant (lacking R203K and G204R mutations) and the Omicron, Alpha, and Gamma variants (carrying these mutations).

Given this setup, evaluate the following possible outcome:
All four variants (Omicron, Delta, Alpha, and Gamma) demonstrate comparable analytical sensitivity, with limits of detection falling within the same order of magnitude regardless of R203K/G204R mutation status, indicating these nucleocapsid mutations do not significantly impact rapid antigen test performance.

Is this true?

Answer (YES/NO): NO